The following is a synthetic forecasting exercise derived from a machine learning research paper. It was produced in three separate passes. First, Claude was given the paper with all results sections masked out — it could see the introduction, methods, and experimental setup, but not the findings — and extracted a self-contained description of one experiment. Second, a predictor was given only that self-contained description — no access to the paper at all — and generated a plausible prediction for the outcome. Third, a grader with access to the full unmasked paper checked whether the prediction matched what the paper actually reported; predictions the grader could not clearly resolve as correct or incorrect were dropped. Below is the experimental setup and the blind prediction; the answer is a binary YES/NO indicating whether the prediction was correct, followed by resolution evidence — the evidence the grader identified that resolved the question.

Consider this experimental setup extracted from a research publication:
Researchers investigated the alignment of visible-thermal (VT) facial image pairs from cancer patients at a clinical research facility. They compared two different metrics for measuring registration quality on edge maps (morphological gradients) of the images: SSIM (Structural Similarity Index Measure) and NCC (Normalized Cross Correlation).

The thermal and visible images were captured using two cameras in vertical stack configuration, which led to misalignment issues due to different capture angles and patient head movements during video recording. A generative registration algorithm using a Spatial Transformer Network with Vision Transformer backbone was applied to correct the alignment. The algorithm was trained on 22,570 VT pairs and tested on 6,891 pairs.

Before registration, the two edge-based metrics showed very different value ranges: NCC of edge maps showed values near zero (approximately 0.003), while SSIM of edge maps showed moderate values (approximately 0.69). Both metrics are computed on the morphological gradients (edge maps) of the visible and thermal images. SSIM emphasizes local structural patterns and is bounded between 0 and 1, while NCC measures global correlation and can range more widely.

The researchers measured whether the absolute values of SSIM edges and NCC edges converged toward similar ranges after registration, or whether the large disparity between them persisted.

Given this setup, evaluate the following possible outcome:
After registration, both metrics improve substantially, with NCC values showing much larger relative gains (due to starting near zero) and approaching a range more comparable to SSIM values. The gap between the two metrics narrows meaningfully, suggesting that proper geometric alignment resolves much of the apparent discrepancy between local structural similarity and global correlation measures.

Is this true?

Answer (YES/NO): NO